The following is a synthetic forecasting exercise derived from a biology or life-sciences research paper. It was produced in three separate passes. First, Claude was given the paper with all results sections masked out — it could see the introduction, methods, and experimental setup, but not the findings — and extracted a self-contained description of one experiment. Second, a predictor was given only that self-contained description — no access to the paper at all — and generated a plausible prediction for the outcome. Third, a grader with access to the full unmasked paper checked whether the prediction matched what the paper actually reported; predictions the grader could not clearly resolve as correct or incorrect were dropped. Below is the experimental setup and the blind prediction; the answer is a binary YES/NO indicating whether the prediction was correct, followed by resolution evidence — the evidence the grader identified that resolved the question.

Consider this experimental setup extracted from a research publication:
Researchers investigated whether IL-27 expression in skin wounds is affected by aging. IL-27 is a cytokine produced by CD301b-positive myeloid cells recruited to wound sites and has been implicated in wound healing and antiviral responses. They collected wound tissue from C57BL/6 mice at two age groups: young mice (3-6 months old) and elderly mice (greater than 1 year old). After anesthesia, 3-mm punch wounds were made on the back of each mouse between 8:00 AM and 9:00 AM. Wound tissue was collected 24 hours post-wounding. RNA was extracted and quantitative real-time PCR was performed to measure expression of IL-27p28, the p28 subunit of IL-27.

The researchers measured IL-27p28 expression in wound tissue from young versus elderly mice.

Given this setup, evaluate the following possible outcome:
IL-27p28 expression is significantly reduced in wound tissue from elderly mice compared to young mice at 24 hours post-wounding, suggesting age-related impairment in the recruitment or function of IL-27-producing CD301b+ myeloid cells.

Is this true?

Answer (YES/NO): YES